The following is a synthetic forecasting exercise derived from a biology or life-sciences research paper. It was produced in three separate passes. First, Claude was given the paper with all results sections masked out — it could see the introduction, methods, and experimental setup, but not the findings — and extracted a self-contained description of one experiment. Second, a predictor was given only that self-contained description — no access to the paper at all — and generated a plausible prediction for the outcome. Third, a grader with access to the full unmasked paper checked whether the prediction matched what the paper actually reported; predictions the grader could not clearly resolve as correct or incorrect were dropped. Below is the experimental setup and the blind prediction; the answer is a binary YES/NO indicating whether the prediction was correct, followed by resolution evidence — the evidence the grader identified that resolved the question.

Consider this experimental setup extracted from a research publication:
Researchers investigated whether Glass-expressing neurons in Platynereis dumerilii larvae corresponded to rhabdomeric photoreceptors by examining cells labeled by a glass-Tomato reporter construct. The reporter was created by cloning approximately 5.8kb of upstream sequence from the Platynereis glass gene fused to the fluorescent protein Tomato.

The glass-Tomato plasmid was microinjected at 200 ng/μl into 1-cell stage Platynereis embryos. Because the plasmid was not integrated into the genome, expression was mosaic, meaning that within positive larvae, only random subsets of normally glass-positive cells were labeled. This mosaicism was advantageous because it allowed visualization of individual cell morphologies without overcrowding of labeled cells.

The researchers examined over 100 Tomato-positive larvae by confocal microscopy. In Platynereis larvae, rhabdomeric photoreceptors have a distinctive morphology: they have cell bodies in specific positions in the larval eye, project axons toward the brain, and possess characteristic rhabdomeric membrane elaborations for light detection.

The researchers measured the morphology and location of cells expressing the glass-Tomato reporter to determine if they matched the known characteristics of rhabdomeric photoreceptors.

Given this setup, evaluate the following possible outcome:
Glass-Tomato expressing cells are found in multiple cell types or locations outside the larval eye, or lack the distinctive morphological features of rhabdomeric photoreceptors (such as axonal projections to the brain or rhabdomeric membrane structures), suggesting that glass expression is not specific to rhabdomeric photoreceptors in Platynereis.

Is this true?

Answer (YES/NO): YES